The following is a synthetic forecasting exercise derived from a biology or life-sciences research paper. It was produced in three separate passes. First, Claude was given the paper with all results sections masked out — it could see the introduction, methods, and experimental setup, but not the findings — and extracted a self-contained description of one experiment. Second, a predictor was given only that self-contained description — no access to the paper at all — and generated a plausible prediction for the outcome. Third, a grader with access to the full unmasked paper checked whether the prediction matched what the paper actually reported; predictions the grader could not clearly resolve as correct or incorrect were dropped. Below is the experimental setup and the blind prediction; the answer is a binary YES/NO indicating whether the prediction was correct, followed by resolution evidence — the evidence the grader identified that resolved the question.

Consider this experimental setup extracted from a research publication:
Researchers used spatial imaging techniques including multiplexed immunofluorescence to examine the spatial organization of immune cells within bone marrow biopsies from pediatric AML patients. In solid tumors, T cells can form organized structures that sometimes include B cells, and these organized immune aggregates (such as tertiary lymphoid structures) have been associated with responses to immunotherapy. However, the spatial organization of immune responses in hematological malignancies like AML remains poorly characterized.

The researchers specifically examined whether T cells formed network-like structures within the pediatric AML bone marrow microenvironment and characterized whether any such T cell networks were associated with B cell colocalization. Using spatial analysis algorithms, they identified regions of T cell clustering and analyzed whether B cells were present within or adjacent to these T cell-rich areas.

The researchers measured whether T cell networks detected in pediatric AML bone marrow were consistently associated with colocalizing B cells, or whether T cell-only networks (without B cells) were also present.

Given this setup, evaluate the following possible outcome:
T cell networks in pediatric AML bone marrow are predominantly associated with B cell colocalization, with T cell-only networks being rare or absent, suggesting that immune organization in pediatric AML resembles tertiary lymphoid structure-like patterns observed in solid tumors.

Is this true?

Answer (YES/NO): NO